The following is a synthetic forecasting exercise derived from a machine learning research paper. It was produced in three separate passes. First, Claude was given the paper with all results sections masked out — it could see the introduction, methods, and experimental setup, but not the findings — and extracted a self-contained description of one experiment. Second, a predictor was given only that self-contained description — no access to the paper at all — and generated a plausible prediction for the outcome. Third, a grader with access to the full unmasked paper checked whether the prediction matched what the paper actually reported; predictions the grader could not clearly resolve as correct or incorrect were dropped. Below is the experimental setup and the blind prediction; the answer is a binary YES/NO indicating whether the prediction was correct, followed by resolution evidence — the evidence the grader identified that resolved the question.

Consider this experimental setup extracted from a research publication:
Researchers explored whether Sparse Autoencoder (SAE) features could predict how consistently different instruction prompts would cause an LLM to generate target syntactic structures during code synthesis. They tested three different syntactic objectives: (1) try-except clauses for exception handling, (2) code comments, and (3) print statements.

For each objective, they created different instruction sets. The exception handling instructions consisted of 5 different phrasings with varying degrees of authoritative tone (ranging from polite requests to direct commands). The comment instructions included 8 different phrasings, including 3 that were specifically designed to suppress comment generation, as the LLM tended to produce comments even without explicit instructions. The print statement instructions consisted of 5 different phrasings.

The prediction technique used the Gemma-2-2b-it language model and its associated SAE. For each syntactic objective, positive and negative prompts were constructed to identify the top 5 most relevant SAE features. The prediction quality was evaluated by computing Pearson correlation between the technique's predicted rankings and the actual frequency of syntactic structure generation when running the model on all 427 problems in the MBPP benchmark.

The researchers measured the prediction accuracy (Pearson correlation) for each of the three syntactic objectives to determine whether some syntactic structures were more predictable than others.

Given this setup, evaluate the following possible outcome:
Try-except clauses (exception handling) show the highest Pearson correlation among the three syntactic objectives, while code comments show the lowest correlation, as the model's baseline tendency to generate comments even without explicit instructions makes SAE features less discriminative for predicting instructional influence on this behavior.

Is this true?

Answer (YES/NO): NO